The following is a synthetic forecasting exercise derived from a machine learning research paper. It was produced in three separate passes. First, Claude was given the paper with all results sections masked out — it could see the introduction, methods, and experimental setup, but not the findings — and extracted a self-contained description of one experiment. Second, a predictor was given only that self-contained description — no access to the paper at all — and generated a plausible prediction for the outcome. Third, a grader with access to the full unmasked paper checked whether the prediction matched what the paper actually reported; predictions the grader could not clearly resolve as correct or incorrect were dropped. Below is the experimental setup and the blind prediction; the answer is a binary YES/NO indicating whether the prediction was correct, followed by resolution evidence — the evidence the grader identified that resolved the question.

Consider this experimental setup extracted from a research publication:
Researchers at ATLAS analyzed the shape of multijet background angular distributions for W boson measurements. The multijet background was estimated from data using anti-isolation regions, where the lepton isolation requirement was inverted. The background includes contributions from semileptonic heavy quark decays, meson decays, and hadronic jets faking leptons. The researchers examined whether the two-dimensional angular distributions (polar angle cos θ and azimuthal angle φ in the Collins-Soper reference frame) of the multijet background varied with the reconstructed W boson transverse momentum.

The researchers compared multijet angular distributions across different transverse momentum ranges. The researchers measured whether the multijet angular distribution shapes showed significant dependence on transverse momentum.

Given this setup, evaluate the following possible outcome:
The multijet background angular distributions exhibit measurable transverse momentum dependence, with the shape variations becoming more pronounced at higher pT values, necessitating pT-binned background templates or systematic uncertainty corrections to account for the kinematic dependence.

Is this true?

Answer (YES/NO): YES